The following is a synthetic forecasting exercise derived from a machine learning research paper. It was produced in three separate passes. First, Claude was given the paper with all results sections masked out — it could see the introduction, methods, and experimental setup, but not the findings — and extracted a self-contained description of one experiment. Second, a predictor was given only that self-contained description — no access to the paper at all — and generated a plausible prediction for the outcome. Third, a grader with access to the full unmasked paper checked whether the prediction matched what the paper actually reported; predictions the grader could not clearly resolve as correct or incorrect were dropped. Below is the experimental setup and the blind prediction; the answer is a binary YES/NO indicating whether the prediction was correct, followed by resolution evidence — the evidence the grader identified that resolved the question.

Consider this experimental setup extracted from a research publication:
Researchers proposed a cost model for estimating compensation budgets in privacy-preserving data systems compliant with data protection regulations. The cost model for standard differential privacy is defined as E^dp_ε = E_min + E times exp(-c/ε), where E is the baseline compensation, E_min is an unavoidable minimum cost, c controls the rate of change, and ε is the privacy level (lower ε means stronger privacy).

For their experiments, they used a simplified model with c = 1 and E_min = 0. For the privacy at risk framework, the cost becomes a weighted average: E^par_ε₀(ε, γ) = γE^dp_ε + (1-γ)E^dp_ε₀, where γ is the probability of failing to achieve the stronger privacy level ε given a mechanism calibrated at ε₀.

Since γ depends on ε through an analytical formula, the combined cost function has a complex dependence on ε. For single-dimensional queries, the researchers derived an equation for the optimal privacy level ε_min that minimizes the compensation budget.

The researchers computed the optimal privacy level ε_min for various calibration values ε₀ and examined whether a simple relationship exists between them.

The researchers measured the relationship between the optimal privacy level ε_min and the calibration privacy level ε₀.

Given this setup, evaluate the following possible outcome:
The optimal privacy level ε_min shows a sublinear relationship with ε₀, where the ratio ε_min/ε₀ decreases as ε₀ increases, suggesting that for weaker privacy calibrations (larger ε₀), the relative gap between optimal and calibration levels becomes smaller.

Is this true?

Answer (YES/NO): NO